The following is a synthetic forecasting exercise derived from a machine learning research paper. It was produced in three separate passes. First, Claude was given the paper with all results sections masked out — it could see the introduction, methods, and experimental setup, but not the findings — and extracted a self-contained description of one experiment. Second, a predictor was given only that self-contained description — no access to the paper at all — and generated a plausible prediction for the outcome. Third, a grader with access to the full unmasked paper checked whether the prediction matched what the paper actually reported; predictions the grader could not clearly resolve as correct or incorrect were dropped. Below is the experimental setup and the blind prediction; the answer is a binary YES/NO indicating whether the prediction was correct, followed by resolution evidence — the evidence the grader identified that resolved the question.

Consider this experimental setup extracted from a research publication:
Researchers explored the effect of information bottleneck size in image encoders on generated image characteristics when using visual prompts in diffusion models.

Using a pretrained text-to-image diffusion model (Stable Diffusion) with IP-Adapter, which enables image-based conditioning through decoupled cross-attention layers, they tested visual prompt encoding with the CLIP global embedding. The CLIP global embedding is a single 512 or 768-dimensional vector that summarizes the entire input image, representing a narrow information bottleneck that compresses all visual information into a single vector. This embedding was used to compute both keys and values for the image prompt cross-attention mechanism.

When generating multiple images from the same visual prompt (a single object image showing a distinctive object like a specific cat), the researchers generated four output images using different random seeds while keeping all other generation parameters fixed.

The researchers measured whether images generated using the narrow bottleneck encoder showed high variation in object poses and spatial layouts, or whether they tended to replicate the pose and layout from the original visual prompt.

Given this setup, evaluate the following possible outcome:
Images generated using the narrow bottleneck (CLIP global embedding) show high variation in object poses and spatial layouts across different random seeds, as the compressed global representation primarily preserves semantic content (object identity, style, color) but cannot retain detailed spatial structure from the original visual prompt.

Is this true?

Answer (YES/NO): NO